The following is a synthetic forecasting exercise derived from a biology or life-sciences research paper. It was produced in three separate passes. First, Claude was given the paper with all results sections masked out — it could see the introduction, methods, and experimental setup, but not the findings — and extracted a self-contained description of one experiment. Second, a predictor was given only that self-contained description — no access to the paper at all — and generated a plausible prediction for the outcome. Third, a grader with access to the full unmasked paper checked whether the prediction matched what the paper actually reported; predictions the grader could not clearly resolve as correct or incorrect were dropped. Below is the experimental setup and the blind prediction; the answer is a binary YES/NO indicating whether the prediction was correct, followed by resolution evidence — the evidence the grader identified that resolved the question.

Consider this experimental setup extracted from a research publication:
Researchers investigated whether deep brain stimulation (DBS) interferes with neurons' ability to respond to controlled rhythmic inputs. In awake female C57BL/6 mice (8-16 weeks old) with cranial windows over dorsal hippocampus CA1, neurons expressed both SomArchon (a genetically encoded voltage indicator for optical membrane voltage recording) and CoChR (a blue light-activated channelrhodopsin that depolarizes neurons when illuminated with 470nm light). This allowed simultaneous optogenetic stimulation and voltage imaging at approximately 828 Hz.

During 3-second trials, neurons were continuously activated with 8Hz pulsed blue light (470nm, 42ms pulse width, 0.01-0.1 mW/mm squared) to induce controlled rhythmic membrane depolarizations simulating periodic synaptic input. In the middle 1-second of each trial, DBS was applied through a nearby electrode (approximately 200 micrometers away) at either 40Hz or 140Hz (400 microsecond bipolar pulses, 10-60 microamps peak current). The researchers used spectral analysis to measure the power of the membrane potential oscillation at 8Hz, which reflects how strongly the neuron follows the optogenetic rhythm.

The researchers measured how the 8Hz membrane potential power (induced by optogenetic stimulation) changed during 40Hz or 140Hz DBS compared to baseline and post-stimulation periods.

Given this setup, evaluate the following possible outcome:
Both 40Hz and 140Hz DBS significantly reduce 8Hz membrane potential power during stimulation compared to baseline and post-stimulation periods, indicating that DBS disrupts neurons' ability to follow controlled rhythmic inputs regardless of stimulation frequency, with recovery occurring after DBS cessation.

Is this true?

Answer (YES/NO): NO